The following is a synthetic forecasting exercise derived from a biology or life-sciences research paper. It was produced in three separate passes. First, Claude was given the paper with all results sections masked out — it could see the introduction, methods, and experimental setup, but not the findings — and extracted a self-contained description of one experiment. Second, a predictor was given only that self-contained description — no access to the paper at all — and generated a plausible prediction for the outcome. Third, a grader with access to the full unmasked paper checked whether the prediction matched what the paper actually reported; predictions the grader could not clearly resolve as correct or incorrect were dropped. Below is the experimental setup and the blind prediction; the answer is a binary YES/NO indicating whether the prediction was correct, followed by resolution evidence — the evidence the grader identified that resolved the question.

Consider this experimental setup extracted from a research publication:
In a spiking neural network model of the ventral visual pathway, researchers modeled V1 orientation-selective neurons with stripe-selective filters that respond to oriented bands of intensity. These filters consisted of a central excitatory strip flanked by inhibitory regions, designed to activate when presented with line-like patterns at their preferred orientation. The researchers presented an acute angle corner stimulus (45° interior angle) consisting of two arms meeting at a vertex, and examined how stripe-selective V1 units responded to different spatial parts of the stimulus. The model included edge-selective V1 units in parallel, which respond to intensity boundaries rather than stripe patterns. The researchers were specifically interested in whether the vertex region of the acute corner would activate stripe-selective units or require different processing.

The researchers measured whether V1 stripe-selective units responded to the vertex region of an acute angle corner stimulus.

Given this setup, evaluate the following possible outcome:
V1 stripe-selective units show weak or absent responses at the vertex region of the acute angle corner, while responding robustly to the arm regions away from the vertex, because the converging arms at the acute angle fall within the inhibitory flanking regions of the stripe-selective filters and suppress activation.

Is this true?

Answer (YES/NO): NO